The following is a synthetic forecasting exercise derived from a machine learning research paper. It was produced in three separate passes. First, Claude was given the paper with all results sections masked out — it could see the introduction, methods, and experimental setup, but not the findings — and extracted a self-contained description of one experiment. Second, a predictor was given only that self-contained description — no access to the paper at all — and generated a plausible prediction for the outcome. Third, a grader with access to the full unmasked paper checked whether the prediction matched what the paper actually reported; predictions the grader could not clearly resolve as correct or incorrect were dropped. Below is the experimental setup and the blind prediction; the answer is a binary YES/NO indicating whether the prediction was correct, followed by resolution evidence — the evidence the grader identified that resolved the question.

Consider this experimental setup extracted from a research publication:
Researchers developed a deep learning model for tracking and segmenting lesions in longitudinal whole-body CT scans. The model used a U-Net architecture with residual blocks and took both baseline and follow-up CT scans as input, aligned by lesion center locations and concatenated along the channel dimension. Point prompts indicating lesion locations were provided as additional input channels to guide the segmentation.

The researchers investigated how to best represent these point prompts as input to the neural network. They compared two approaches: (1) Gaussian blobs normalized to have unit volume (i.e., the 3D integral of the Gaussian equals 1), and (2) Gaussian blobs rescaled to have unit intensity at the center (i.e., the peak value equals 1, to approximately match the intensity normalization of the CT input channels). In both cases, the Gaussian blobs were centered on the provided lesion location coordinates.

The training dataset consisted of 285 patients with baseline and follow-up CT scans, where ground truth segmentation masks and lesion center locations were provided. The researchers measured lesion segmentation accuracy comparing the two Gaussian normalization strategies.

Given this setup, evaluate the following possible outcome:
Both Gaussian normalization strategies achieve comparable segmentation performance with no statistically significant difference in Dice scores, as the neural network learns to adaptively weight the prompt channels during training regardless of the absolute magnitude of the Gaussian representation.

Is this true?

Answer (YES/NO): NO